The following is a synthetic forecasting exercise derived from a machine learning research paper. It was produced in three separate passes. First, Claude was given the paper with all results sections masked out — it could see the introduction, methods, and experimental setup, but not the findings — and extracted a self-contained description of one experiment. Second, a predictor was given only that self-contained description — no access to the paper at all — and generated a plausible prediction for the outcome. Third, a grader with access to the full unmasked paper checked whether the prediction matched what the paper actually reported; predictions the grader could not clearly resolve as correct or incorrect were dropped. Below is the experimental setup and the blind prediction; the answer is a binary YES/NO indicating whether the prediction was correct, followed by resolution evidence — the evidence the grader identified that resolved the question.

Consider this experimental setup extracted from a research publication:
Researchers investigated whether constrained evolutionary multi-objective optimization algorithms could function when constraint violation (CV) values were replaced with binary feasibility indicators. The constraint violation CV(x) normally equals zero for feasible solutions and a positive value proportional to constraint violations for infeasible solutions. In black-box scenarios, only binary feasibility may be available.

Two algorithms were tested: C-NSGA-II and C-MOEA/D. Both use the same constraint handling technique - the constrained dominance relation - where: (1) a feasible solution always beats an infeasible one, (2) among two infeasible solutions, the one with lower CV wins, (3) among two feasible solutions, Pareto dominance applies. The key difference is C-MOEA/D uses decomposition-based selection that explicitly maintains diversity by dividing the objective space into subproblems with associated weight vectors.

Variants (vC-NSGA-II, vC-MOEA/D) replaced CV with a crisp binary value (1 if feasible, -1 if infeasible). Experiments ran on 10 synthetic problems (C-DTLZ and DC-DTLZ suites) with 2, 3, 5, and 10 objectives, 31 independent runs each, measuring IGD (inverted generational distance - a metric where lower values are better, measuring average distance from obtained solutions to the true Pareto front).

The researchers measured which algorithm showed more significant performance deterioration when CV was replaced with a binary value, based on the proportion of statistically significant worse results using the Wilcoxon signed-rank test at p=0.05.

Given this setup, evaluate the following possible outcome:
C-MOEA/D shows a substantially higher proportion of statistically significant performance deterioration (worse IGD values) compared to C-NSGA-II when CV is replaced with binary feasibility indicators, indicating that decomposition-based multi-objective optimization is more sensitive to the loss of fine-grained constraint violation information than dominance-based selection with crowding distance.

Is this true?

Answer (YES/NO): NO